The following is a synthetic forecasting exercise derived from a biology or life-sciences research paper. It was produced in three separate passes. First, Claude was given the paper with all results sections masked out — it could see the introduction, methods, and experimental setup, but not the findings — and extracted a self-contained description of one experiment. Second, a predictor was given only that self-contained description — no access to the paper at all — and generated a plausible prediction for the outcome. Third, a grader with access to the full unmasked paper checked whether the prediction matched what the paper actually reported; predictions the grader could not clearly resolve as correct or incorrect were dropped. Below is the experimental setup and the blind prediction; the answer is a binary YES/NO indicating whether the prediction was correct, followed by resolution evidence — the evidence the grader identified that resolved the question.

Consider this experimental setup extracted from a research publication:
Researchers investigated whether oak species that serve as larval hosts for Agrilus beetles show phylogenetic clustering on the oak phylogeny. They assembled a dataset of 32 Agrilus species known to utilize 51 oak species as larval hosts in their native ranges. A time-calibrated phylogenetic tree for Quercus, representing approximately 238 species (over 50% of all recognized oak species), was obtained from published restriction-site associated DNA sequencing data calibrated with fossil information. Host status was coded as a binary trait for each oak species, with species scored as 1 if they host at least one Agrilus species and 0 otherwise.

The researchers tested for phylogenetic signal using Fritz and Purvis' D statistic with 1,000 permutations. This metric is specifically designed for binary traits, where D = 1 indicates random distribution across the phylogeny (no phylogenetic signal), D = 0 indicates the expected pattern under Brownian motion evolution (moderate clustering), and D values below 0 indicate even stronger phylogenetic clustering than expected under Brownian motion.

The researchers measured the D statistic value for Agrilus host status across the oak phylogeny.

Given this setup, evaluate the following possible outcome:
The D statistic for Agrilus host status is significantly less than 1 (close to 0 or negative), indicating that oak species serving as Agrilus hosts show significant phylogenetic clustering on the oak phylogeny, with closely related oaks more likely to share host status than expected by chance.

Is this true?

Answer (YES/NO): NO